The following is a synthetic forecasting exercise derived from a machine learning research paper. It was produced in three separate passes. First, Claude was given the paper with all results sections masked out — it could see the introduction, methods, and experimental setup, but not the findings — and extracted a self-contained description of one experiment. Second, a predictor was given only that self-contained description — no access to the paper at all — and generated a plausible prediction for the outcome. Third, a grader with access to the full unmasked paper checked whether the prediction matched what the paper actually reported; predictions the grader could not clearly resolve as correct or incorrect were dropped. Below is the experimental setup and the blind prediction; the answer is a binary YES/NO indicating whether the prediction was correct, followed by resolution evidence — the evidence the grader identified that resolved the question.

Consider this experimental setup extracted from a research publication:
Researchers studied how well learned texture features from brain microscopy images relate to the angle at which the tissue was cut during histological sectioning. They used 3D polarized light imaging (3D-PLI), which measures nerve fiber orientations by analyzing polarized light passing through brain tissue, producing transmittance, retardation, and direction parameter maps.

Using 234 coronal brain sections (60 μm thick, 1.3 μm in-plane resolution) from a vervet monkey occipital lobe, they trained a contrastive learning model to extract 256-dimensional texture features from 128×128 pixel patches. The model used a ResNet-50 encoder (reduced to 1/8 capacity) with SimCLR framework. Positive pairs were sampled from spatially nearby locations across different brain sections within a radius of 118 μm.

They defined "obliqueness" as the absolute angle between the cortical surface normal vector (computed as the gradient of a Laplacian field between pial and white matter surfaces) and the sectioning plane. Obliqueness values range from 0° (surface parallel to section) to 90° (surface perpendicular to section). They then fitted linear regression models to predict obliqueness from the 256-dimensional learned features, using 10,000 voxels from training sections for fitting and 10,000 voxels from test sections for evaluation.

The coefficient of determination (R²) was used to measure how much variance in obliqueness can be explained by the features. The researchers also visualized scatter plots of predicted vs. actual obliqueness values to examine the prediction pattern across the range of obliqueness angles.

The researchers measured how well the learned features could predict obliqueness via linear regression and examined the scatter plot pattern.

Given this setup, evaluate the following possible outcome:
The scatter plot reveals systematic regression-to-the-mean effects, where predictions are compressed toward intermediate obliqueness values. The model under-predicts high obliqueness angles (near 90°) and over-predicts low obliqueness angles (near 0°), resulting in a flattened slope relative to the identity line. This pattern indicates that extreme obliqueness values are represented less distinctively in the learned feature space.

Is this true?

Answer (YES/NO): NO